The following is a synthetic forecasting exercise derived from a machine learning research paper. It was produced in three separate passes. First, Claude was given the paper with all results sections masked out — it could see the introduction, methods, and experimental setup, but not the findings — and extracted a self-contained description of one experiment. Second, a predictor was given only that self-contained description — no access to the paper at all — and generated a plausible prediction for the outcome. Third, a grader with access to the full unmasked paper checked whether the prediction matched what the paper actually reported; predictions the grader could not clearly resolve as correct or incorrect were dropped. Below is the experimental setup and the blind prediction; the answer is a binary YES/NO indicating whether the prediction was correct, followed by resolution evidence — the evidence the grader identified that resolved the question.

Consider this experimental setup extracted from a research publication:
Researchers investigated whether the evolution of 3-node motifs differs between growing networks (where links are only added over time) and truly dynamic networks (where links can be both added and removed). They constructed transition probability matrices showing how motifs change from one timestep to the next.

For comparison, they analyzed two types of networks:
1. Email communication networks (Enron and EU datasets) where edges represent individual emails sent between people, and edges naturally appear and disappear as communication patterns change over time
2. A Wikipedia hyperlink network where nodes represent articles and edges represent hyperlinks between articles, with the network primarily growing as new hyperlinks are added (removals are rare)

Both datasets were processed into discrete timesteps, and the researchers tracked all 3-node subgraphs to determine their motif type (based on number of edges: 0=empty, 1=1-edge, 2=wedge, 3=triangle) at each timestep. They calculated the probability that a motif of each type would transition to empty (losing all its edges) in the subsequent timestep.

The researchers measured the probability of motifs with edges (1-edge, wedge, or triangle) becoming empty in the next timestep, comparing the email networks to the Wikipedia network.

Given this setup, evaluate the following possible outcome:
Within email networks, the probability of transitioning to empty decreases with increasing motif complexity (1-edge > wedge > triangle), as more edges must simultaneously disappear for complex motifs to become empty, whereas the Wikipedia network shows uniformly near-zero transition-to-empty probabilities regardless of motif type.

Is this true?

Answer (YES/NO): NO